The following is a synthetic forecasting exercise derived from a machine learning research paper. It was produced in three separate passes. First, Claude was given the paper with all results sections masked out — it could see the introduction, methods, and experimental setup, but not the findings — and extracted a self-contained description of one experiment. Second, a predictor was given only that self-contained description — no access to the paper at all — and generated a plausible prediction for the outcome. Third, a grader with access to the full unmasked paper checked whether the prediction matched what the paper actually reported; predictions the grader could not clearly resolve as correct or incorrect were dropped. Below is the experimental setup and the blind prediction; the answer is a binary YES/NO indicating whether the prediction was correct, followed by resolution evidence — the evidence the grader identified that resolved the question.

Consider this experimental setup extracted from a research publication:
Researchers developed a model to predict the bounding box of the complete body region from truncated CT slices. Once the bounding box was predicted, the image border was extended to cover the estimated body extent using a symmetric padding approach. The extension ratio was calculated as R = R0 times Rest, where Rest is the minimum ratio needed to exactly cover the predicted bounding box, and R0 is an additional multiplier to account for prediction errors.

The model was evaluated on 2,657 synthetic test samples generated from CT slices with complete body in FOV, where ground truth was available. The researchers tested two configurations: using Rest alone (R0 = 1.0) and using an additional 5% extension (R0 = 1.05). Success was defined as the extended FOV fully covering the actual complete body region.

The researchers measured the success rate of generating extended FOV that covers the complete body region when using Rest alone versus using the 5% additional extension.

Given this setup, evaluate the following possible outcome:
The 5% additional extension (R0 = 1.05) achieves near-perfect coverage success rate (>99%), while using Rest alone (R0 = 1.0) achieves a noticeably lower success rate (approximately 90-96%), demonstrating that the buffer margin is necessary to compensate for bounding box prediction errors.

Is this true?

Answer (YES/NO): NO